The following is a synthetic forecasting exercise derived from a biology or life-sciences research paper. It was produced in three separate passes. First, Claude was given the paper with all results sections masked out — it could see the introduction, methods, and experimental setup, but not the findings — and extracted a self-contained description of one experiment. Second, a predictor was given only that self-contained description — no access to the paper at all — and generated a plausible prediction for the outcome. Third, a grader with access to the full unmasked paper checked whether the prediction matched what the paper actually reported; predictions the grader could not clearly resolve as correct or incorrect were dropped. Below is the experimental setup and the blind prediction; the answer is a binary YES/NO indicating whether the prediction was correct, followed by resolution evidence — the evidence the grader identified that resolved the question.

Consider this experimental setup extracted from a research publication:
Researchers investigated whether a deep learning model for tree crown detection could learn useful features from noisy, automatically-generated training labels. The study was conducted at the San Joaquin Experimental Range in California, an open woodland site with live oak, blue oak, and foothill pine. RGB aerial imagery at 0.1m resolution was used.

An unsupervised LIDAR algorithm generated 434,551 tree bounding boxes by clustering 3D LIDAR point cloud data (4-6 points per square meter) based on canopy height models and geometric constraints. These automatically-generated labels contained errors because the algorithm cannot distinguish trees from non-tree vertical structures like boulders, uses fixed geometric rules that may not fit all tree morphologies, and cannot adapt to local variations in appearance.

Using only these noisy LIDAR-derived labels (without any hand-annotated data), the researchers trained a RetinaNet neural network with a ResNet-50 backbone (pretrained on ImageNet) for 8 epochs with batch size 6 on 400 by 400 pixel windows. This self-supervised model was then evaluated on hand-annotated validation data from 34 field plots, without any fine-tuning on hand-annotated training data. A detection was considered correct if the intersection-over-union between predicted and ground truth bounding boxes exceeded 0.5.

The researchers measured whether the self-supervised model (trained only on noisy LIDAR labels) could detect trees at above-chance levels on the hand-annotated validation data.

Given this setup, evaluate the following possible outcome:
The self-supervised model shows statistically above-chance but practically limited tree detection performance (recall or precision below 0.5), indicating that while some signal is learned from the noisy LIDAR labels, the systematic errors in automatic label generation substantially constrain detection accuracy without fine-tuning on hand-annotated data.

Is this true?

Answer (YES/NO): YES